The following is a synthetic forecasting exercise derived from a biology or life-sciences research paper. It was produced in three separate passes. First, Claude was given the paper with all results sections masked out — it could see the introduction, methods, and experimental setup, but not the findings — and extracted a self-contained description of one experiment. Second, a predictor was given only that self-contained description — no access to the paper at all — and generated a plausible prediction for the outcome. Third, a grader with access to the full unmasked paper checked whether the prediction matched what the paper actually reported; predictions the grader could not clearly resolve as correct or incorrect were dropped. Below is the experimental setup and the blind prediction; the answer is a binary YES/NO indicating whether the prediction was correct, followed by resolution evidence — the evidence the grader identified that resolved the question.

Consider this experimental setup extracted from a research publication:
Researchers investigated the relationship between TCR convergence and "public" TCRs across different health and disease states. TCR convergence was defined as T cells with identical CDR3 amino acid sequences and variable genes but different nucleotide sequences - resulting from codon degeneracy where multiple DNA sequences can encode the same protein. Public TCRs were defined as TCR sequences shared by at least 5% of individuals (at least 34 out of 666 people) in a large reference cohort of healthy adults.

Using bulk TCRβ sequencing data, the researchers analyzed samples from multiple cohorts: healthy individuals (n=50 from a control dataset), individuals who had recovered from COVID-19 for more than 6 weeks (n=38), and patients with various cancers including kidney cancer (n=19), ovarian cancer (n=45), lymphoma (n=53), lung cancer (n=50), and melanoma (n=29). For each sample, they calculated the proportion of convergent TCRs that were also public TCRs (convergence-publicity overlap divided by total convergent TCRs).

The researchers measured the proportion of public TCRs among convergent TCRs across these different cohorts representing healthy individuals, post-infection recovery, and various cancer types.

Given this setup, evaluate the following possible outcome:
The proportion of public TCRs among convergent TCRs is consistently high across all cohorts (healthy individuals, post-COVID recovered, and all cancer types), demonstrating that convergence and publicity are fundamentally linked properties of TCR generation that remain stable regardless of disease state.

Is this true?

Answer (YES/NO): NO